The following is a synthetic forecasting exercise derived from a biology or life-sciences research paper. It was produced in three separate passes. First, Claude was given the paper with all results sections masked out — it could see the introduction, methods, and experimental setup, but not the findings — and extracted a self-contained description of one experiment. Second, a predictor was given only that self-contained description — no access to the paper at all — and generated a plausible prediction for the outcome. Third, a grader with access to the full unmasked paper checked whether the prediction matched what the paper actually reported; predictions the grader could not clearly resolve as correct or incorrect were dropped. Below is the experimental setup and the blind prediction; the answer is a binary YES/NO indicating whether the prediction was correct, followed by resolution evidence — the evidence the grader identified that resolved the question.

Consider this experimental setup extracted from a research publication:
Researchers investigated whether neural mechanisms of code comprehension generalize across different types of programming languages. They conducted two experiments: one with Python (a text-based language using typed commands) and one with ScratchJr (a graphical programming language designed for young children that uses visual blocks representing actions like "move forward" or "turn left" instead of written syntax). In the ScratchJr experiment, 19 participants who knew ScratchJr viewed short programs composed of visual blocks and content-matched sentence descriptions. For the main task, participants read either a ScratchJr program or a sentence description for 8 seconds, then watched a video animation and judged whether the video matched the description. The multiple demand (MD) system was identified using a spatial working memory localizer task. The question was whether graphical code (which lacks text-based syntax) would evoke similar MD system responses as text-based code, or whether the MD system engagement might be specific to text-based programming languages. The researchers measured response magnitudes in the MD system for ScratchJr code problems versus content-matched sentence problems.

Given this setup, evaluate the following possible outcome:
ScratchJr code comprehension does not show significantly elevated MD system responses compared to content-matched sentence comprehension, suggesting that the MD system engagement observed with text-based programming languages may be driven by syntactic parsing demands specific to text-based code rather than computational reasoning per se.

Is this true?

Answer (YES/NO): NO